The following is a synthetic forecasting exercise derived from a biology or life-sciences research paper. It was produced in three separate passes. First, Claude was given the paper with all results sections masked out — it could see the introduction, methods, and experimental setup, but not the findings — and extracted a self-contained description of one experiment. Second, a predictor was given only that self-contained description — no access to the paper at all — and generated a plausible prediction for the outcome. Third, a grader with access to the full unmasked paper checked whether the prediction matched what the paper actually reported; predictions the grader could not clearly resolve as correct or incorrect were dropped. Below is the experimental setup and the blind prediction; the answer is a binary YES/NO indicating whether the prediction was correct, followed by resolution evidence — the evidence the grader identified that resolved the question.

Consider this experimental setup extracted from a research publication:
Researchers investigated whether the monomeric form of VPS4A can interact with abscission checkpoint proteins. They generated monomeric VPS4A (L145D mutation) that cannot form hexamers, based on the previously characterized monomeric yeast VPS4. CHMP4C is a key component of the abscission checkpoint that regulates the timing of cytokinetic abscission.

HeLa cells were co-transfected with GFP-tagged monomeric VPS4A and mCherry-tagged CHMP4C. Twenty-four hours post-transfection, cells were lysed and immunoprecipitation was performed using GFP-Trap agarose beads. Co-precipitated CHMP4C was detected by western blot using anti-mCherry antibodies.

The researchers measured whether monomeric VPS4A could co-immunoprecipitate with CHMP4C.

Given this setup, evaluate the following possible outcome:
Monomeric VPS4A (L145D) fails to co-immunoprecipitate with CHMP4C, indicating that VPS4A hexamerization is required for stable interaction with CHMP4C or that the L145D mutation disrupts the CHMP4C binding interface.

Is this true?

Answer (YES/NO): NO